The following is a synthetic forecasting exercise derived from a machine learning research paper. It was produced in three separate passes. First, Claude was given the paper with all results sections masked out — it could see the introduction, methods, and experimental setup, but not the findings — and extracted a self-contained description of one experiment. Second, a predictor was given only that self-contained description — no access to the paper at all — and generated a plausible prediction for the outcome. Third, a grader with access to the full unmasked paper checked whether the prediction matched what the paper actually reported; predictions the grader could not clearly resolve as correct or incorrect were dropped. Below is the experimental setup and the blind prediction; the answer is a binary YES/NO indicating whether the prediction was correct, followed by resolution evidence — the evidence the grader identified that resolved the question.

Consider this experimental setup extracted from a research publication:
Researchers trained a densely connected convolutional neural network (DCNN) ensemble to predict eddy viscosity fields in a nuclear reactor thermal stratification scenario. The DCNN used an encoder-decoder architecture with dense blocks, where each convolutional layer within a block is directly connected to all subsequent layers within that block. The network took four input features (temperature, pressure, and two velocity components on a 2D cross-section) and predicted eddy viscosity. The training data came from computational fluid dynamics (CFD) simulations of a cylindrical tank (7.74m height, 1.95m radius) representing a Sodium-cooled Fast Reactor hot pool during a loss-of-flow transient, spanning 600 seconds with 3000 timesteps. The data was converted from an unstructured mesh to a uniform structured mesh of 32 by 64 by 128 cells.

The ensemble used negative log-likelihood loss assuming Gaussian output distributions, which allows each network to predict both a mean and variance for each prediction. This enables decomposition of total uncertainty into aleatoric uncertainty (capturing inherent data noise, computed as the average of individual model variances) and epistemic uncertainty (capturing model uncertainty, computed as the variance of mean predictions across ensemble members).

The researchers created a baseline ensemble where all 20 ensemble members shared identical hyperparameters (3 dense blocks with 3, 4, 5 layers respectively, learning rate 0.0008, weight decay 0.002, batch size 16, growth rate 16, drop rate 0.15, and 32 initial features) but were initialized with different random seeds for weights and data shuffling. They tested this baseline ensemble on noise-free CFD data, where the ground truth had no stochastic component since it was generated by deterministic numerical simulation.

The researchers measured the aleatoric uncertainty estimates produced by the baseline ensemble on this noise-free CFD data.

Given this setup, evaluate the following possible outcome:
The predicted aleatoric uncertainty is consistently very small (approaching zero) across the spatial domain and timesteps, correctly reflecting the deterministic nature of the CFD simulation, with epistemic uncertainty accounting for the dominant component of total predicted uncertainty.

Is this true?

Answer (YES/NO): NO